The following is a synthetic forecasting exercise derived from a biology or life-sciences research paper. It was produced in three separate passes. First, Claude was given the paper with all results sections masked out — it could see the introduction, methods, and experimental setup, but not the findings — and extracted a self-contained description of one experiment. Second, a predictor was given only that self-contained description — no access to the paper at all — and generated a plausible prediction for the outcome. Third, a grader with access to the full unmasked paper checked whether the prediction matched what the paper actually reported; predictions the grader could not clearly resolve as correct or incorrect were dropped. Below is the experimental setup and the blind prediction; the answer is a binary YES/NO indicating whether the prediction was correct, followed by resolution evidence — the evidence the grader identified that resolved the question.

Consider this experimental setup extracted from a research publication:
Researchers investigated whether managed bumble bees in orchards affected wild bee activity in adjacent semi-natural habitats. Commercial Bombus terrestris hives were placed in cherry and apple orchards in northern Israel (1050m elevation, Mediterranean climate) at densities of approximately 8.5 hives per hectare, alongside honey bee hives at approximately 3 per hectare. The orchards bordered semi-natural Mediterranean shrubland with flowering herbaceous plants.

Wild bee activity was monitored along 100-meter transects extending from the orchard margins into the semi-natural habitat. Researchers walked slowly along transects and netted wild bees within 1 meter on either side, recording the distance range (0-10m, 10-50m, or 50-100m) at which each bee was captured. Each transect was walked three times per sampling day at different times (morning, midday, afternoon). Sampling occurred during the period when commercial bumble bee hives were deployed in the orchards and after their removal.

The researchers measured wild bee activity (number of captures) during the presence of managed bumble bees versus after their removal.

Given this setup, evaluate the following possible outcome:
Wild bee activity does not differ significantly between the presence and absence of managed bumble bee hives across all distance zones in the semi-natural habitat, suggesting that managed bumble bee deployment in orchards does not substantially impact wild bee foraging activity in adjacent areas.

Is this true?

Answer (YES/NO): NO